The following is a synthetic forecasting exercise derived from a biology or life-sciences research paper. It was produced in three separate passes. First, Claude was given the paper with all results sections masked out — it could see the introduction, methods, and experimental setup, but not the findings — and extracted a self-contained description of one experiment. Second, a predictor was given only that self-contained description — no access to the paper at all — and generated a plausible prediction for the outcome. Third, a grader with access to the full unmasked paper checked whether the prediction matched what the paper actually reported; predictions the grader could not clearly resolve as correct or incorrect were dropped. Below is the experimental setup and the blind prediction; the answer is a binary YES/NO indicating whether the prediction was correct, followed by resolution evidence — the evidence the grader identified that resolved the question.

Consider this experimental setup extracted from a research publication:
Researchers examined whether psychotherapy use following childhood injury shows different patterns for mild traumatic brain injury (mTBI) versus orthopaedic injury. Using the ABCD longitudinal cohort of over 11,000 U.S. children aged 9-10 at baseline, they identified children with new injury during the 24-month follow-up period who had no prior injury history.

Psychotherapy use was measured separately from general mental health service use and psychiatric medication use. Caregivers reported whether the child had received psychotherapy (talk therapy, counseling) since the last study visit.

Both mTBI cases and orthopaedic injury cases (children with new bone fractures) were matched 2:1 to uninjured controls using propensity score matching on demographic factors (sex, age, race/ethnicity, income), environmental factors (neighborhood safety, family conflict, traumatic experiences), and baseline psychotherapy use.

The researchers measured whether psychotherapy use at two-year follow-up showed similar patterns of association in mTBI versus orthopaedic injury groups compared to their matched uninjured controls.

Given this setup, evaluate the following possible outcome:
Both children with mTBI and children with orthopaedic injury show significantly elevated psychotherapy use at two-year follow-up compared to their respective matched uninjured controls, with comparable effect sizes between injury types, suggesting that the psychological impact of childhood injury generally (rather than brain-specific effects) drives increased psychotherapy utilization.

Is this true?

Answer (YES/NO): NO